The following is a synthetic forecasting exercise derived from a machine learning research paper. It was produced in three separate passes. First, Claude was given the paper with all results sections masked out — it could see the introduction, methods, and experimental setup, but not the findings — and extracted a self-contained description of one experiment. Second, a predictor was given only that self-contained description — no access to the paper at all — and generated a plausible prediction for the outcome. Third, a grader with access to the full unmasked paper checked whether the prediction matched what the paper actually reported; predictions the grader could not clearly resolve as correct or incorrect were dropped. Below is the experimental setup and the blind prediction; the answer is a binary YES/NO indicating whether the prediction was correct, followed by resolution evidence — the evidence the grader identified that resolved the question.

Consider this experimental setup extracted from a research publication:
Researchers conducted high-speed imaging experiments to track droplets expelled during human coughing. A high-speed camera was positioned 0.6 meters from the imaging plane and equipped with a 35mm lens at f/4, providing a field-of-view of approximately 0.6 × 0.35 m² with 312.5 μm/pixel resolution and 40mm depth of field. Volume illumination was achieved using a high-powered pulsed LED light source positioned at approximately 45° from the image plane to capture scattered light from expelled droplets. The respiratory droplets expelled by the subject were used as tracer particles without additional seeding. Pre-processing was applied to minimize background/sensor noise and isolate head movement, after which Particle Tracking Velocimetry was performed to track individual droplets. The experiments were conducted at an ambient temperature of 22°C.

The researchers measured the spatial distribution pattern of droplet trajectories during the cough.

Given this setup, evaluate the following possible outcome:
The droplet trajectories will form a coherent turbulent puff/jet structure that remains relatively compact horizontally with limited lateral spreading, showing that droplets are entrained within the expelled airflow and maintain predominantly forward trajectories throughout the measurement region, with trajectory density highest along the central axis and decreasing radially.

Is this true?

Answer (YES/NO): NO